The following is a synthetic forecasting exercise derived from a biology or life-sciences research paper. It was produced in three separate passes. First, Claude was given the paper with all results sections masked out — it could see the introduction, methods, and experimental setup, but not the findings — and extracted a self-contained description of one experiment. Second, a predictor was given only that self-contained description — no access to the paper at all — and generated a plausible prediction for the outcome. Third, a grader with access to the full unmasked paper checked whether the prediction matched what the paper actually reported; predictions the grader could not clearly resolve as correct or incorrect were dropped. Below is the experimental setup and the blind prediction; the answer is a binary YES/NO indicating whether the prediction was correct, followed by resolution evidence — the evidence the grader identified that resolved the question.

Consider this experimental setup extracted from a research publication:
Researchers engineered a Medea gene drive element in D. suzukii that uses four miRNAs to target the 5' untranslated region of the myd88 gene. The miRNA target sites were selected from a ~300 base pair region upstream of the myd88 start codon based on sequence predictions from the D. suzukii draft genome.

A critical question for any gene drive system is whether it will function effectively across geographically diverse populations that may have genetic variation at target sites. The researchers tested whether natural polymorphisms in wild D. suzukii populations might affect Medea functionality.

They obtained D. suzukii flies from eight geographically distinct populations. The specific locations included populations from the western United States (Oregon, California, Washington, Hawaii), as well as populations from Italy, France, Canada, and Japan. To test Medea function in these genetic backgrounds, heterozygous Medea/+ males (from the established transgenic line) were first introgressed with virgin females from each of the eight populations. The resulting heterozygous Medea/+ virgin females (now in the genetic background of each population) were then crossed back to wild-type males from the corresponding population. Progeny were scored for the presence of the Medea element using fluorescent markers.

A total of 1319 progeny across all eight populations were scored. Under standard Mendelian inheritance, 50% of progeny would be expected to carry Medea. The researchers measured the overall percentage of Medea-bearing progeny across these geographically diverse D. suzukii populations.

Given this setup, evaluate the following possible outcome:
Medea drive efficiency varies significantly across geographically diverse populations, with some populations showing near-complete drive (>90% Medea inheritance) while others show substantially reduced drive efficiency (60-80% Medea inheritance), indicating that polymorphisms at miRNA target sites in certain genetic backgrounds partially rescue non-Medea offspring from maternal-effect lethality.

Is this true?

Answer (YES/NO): NO